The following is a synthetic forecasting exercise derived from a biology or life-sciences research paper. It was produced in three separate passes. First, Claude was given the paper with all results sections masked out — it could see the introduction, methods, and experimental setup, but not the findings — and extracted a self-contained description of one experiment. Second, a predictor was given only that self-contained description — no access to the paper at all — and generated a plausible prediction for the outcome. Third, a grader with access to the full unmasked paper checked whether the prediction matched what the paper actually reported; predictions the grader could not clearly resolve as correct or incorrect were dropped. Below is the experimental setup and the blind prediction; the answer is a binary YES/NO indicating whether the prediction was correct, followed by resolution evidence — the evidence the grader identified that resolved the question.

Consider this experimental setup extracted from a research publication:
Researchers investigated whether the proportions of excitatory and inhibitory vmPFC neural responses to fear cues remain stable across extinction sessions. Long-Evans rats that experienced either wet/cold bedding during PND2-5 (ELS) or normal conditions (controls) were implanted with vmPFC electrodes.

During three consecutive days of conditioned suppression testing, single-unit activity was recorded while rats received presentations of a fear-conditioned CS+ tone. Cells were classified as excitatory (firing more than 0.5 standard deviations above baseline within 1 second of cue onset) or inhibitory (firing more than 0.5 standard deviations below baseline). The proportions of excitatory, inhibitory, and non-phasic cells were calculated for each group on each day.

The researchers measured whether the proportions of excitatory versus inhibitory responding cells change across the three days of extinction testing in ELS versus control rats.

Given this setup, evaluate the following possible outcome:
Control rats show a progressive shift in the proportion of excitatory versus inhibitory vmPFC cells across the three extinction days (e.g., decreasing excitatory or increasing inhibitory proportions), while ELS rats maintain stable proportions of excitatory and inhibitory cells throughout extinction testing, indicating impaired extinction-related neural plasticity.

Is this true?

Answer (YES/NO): NO